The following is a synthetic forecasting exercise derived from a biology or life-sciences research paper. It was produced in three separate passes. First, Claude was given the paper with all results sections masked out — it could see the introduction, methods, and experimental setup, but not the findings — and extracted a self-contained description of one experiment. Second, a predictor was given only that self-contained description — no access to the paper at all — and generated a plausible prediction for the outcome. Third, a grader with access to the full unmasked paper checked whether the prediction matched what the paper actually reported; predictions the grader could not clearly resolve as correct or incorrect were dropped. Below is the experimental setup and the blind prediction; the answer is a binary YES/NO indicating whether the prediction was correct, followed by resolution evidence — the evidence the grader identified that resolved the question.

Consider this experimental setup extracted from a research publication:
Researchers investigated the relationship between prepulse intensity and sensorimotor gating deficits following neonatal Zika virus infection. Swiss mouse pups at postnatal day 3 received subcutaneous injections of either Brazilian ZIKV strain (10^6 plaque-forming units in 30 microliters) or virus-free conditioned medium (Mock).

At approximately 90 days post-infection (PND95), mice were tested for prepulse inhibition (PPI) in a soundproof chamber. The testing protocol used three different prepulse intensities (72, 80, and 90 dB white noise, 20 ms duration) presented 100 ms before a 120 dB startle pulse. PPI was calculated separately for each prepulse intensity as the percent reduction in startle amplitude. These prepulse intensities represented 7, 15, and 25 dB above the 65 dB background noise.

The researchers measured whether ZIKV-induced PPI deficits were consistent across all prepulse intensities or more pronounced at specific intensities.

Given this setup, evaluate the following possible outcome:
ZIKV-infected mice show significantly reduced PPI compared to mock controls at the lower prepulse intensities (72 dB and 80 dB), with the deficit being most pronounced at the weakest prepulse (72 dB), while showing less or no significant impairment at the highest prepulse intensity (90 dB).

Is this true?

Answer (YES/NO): NO